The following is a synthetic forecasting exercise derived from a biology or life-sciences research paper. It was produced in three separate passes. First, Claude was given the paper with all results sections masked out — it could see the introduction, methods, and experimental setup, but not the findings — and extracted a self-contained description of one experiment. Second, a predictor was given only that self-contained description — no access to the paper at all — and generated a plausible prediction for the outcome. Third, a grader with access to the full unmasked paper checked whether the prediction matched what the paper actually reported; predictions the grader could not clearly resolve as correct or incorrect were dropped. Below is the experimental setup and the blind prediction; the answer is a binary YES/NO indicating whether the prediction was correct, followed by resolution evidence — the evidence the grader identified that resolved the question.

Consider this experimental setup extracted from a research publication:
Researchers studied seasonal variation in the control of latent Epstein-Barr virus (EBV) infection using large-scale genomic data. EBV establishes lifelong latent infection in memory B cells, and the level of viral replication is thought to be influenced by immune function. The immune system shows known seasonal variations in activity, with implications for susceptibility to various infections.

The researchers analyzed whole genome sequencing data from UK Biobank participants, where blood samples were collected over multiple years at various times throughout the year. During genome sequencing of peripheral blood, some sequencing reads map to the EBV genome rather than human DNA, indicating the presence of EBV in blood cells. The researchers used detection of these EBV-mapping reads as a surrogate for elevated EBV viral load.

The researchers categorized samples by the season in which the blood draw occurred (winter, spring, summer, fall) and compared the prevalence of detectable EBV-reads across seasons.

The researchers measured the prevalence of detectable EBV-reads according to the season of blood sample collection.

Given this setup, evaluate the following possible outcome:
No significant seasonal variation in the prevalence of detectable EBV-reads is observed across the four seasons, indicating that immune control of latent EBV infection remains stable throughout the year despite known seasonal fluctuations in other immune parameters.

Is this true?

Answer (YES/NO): NO